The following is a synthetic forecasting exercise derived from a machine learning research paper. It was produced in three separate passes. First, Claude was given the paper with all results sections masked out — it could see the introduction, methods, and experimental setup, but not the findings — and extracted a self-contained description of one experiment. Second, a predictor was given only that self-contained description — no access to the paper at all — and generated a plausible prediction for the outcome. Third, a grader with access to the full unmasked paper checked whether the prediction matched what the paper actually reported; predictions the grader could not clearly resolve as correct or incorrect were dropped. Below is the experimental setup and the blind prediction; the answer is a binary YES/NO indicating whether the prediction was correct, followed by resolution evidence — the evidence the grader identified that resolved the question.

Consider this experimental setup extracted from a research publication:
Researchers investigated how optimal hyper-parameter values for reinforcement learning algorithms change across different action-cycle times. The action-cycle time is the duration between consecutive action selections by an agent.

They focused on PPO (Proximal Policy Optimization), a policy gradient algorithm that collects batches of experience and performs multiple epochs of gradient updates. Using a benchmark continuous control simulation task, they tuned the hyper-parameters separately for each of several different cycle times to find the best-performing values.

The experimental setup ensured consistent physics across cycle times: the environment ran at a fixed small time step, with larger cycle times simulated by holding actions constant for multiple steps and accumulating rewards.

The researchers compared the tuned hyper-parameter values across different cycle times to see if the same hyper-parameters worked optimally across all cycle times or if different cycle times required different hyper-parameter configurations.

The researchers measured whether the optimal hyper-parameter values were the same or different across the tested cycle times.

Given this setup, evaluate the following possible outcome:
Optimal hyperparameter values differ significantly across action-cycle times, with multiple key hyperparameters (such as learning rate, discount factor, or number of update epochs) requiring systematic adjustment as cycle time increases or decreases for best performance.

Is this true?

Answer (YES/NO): YES